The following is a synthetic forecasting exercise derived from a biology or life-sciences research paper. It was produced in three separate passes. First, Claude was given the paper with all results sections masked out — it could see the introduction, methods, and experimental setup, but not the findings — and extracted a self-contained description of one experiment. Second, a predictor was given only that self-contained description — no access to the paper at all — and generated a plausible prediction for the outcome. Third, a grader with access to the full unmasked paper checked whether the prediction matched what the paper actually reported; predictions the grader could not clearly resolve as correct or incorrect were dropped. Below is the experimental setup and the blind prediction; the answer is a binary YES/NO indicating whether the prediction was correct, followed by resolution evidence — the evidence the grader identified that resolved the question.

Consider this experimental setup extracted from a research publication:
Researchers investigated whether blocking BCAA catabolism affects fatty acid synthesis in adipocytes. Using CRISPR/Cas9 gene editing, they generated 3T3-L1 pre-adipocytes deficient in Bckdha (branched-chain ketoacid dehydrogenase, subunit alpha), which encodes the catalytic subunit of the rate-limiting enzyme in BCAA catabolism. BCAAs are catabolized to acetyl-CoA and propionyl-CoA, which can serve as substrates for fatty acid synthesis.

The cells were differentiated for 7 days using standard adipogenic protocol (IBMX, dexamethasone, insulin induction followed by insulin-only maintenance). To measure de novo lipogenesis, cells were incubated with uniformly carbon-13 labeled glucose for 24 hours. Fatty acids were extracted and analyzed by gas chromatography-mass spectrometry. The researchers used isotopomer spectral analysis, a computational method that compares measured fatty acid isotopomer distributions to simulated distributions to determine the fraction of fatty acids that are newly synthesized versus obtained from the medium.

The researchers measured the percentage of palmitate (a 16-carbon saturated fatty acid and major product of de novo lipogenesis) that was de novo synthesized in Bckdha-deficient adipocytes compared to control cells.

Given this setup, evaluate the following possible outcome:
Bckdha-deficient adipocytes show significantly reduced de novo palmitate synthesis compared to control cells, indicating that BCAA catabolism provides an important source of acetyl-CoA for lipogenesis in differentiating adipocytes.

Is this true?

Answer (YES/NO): NO